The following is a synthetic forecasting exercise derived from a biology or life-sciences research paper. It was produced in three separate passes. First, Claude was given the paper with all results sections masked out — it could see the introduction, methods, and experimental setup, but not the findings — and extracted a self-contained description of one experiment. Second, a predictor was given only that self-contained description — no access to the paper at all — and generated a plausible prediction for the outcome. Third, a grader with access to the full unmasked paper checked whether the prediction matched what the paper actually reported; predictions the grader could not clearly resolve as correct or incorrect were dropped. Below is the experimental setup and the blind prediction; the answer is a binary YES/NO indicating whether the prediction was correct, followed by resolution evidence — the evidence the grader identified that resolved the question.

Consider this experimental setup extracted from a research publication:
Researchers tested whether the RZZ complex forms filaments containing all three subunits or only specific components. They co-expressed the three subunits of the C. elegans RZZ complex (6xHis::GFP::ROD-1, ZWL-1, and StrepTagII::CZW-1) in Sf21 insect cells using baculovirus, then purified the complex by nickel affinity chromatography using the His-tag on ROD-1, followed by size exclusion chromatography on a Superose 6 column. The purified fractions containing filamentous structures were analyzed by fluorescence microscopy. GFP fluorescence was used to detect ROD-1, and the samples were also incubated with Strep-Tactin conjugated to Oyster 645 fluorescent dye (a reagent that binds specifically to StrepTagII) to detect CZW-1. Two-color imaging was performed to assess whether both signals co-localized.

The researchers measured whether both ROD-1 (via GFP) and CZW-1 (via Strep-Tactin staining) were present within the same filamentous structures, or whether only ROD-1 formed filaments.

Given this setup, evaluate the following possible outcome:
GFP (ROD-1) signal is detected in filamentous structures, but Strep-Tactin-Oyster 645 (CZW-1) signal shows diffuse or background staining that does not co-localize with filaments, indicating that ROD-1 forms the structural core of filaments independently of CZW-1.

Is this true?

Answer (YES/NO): NO